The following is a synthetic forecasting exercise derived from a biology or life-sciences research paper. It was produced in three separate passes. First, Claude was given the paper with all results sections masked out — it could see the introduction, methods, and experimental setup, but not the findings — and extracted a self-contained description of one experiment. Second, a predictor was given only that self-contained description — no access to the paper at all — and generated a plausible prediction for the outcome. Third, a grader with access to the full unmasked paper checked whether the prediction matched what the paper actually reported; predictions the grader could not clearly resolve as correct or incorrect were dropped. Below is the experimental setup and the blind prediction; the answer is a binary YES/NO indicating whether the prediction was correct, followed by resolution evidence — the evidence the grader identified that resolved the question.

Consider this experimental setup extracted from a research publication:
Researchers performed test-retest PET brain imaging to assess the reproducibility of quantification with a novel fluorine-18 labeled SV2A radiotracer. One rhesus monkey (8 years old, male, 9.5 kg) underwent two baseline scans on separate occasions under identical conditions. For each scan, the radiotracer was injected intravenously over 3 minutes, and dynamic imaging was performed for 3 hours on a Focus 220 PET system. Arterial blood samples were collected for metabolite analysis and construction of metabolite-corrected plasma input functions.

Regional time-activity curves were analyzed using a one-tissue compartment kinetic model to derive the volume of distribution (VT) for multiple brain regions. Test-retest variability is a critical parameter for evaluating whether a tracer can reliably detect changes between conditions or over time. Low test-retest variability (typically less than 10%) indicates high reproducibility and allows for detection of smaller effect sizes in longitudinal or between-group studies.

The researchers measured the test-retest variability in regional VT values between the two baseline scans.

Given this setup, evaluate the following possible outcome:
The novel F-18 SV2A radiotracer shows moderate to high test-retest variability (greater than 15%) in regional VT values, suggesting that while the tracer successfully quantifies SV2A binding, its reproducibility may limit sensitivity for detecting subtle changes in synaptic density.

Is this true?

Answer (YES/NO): NO